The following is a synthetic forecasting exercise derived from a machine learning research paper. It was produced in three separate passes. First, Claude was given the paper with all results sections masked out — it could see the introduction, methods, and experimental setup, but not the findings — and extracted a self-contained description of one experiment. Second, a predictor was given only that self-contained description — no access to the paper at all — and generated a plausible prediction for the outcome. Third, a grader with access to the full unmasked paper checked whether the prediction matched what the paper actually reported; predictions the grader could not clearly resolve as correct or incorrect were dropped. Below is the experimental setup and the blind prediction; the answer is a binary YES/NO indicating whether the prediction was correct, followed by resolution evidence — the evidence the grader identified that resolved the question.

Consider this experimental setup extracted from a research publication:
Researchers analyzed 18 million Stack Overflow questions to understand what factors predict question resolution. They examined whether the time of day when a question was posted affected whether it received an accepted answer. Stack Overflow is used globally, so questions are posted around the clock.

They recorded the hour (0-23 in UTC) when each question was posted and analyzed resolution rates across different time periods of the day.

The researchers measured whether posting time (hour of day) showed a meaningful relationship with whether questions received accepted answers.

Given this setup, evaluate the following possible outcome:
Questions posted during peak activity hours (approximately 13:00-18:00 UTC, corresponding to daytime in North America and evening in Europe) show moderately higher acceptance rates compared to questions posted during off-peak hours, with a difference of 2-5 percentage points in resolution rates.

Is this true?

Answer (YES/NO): NO